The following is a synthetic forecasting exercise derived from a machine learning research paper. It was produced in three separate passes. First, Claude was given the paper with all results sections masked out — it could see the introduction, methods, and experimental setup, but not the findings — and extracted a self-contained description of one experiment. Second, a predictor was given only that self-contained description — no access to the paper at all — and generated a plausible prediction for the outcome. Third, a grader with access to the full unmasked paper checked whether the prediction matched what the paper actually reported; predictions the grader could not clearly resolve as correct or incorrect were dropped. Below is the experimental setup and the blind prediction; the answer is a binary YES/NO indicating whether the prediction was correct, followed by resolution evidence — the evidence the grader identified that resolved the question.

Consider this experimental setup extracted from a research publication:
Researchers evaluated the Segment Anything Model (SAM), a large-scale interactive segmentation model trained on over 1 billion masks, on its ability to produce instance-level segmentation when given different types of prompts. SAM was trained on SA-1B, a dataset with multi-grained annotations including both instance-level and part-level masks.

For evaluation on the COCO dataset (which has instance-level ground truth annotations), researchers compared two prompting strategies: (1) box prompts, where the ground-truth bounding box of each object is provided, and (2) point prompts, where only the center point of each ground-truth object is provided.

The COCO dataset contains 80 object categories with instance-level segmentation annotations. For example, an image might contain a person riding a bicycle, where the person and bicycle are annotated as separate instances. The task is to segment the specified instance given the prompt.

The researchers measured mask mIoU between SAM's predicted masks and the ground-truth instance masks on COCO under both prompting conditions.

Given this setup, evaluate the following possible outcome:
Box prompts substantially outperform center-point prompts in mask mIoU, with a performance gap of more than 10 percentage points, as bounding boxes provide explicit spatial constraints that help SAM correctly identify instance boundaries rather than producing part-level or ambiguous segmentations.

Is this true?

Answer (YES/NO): YES